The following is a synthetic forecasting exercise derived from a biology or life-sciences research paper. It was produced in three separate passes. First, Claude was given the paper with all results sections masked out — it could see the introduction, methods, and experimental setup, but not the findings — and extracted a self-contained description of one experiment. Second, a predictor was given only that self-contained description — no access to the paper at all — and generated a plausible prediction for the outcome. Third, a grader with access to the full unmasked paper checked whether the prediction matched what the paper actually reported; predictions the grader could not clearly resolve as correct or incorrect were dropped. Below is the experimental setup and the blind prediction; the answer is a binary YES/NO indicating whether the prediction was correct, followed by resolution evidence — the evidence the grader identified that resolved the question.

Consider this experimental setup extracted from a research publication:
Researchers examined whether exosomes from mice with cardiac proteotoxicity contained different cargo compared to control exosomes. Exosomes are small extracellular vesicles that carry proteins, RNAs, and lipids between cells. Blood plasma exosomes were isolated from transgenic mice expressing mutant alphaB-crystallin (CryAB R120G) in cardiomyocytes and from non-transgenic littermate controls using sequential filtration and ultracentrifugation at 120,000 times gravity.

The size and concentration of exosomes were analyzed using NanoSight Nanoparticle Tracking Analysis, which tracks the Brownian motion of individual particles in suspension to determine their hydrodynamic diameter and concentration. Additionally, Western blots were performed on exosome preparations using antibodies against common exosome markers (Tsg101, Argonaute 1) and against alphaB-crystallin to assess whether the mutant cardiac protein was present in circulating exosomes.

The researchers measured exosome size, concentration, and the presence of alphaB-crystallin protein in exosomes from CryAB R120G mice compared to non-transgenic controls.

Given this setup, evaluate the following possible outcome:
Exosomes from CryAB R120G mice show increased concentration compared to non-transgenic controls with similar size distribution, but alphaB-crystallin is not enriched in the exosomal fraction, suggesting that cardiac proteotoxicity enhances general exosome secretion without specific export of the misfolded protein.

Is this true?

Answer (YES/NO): NO